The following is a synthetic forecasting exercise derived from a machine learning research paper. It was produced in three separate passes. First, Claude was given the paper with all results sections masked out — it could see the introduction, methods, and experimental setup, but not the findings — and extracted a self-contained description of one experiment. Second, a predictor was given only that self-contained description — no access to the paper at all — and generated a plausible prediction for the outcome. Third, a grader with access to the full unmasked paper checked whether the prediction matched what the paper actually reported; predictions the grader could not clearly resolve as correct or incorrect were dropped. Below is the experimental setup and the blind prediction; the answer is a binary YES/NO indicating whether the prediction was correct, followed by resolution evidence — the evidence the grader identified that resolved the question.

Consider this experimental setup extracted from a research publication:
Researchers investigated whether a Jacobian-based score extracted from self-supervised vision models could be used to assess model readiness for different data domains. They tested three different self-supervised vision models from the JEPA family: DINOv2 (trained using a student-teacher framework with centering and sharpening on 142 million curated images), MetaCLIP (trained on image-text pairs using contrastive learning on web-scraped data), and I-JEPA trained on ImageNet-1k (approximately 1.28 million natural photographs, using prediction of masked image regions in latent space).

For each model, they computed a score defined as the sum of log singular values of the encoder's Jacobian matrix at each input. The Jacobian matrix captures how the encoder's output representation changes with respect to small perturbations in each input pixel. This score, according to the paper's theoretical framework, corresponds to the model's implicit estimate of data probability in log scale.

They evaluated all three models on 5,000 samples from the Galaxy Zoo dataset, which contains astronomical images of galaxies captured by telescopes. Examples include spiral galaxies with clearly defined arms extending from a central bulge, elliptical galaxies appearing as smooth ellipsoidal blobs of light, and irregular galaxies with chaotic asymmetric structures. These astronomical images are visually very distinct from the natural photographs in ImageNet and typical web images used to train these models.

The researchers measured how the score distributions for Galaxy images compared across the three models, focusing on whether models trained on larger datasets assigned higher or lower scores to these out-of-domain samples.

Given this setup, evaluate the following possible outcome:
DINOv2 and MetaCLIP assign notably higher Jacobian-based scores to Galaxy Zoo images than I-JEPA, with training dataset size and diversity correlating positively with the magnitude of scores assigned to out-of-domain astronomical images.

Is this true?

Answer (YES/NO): NO